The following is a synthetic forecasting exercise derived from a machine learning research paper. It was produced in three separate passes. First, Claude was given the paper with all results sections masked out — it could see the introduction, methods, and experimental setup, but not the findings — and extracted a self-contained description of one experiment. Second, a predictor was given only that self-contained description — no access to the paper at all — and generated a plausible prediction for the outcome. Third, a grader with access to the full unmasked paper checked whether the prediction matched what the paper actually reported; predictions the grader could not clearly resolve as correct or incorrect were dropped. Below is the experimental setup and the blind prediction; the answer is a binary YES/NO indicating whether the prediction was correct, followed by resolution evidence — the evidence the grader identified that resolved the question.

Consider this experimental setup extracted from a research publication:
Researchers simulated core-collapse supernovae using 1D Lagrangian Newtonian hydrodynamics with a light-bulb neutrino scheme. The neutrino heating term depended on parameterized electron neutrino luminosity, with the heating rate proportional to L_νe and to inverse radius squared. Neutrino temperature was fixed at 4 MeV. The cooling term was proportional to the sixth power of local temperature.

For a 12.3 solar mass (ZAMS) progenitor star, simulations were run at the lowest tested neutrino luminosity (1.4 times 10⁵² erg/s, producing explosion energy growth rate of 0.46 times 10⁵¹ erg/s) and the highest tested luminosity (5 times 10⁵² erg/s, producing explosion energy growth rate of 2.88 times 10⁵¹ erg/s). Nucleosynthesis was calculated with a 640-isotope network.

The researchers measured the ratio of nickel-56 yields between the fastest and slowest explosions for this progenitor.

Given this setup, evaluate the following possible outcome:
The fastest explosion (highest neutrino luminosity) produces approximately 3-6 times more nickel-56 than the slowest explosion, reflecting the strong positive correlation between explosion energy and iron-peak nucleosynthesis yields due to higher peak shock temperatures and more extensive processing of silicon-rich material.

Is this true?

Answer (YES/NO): NO